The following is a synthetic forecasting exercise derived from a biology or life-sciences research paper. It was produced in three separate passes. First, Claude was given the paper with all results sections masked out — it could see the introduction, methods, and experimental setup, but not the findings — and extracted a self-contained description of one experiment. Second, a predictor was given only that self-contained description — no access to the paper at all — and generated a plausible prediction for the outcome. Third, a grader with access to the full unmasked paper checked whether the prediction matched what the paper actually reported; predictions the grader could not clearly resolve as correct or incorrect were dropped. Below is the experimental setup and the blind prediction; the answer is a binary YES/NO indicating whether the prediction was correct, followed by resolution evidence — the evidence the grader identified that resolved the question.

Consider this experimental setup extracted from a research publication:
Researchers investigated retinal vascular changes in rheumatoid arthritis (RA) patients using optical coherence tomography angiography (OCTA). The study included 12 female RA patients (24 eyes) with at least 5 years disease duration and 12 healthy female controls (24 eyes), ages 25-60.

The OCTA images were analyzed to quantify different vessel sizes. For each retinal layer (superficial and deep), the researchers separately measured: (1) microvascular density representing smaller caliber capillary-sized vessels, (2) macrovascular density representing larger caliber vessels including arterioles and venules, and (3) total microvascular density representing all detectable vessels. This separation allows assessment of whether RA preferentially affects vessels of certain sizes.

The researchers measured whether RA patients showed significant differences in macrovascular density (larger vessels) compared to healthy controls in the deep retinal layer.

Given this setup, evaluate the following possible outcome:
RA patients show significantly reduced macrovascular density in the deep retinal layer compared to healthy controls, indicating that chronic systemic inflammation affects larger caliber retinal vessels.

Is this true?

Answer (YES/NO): NO